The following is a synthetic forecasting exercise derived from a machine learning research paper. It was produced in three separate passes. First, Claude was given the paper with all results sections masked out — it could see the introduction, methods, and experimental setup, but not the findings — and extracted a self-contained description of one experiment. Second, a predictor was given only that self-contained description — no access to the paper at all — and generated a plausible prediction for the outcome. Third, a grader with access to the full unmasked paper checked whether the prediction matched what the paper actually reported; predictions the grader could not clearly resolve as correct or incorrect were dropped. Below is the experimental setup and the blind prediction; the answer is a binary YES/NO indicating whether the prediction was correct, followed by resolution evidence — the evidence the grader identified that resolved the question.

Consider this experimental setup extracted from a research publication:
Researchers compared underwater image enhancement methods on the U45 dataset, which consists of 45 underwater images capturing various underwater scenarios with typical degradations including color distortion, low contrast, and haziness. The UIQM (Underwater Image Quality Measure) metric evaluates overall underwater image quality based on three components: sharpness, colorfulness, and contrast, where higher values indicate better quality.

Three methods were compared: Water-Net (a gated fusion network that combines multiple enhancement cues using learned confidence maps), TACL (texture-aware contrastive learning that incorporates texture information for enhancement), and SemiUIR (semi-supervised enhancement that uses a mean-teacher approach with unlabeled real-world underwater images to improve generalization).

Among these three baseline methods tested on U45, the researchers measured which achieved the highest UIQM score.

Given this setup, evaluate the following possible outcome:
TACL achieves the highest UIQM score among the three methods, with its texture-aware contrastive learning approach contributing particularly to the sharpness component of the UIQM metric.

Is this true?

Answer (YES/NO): NO